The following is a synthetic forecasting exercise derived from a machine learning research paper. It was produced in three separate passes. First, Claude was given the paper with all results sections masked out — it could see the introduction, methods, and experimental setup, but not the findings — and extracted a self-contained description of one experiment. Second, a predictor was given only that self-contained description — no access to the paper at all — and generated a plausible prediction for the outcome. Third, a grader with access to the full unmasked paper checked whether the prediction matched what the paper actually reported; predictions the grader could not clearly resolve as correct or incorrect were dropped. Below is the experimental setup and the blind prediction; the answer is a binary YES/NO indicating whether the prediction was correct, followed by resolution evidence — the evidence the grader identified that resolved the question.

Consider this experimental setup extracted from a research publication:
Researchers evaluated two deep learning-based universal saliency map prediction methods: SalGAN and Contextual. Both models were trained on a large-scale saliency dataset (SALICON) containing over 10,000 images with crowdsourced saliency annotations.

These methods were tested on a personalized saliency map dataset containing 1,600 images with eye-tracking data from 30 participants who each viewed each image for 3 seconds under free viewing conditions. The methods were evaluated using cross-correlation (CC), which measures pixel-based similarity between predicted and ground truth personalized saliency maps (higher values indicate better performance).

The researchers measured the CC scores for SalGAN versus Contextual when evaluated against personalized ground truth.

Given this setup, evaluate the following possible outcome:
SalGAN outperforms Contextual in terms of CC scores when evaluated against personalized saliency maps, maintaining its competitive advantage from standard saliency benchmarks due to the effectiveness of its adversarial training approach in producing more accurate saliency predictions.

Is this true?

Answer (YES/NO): NO